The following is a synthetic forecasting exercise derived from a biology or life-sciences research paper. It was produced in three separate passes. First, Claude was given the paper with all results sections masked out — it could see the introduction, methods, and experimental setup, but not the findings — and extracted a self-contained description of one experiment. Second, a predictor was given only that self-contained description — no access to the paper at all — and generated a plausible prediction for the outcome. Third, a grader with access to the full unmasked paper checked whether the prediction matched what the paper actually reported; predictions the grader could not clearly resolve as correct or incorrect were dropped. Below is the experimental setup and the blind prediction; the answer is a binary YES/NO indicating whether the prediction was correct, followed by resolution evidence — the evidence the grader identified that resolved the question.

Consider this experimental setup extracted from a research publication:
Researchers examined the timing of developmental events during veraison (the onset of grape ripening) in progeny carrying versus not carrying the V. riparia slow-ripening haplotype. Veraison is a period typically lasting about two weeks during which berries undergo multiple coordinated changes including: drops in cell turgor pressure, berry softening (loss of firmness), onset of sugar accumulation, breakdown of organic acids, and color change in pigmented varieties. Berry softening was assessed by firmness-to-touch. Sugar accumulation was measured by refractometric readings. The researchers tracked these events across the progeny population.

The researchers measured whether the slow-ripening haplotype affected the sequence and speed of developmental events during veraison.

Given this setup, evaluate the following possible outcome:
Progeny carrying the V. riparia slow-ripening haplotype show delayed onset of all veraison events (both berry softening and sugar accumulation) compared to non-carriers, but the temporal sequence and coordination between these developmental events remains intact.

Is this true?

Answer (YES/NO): NO